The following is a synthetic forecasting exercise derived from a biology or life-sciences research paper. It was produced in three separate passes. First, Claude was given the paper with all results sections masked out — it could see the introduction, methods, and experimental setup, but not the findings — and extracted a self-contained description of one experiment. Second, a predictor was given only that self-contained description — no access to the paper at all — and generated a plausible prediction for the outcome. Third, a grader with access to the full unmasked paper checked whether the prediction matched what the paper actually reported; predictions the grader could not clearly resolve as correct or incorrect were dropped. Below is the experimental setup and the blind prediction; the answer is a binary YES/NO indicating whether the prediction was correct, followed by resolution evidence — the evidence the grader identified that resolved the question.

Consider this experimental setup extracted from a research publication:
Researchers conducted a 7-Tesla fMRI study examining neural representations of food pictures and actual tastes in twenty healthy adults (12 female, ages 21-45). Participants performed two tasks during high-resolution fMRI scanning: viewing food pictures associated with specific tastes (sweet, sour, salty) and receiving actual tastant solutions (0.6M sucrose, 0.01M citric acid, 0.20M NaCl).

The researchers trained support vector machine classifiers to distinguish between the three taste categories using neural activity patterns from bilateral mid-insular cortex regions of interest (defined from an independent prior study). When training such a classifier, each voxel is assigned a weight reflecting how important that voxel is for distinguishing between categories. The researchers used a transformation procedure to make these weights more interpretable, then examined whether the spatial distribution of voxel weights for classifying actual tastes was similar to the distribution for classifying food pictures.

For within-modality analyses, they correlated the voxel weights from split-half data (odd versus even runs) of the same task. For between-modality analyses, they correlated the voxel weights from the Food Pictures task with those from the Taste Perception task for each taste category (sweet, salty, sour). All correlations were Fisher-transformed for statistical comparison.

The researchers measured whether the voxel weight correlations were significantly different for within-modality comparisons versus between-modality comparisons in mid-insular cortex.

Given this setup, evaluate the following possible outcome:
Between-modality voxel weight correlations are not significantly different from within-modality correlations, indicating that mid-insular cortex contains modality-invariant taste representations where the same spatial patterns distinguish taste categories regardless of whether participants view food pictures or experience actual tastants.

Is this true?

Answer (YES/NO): NO